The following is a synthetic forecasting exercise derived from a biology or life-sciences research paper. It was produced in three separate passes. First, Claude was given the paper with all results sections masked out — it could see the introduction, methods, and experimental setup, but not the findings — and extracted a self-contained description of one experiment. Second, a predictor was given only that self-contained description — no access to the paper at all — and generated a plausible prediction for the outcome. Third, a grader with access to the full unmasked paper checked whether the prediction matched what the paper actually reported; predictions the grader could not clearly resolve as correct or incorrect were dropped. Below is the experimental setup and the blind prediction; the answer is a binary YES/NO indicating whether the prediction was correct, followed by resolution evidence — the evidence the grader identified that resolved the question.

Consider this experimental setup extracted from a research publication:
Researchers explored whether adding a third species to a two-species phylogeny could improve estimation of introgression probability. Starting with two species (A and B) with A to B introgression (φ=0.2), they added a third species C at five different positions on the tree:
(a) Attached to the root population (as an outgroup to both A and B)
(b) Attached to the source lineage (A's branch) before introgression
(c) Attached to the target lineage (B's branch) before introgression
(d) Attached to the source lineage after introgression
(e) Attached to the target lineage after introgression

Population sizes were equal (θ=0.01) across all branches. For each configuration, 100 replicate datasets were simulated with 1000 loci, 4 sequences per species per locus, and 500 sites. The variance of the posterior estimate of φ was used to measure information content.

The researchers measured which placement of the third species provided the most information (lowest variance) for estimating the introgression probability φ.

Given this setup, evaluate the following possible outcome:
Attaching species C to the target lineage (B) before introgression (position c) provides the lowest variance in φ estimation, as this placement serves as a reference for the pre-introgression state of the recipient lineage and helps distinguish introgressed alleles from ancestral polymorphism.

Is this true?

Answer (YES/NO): YES